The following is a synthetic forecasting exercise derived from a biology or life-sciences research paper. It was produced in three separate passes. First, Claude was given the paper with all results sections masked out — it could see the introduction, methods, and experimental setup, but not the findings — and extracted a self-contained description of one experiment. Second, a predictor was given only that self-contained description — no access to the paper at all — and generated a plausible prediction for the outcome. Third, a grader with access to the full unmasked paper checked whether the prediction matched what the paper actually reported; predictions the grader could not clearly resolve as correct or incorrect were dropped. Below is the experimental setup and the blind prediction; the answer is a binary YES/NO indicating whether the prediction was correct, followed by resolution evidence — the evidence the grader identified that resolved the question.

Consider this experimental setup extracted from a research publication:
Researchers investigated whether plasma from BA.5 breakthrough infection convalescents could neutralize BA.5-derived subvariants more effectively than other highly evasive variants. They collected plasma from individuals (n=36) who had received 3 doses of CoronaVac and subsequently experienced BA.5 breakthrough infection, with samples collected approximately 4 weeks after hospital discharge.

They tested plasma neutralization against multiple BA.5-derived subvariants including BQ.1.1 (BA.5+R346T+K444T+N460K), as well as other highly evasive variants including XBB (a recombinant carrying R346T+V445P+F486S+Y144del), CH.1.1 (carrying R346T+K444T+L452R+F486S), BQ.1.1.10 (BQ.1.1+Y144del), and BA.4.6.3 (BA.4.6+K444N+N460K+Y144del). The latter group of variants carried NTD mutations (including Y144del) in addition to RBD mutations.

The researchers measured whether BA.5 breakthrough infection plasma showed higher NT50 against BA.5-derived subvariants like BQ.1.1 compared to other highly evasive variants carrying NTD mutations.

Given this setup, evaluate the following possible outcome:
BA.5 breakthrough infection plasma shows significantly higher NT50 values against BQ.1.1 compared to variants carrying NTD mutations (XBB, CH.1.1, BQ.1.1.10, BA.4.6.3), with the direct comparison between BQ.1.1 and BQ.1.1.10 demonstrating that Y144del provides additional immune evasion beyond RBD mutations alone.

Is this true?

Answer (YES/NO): YES